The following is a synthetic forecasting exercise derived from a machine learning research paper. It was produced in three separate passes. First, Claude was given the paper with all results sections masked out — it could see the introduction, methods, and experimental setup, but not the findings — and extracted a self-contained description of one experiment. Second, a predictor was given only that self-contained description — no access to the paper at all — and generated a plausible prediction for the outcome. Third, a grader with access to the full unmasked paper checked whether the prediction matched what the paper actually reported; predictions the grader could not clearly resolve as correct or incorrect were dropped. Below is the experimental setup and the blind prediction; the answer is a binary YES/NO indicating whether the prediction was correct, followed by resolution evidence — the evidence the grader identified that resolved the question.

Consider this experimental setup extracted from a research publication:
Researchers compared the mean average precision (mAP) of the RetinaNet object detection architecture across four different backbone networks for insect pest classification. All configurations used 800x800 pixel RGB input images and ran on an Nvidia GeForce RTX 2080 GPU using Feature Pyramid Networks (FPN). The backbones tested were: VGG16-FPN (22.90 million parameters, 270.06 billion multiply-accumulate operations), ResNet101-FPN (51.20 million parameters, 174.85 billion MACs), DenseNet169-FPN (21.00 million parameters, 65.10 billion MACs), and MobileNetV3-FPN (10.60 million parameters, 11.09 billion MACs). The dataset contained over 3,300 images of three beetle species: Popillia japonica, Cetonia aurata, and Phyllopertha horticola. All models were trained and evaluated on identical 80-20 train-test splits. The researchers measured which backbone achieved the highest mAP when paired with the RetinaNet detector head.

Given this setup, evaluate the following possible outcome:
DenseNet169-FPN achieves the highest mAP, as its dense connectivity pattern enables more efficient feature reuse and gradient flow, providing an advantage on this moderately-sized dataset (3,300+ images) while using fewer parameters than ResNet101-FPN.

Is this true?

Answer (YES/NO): NO